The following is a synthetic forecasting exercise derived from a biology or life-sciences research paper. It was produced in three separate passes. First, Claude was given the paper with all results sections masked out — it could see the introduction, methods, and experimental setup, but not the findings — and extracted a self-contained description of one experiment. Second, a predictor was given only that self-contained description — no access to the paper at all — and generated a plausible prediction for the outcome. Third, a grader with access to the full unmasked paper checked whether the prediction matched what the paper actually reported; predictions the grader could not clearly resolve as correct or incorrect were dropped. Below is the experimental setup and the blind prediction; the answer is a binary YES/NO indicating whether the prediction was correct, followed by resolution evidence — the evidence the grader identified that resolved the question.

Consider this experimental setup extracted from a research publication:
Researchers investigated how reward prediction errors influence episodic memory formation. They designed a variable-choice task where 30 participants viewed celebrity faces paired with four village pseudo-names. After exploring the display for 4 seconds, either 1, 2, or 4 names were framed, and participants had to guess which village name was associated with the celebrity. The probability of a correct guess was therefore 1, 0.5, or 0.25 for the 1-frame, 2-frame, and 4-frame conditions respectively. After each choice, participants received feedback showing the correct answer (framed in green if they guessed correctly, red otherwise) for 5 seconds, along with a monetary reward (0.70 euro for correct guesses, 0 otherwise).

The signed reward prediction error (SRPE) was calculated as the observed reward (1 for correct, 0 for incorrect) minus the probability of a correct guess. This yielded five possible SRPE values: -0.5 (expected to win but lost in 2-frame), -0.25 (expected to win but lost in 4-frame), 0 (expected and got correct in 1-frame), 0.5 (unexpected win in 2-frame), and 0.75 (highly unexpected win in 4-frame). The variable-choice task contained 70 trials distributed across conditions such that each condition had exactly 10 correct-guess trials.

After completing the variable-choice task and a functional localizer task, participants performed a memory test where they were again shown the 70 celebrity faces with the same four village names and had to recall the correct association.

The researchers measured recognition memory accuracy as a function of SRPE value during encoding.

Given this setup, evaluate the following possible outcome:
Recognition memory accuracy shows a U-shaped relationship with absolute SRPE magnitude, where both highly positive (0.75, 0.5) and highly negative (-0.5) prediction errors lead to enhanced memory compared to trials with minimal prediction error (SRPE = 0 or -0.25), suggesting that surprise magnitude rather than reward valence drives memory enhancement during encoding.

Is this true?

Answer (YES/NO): NO